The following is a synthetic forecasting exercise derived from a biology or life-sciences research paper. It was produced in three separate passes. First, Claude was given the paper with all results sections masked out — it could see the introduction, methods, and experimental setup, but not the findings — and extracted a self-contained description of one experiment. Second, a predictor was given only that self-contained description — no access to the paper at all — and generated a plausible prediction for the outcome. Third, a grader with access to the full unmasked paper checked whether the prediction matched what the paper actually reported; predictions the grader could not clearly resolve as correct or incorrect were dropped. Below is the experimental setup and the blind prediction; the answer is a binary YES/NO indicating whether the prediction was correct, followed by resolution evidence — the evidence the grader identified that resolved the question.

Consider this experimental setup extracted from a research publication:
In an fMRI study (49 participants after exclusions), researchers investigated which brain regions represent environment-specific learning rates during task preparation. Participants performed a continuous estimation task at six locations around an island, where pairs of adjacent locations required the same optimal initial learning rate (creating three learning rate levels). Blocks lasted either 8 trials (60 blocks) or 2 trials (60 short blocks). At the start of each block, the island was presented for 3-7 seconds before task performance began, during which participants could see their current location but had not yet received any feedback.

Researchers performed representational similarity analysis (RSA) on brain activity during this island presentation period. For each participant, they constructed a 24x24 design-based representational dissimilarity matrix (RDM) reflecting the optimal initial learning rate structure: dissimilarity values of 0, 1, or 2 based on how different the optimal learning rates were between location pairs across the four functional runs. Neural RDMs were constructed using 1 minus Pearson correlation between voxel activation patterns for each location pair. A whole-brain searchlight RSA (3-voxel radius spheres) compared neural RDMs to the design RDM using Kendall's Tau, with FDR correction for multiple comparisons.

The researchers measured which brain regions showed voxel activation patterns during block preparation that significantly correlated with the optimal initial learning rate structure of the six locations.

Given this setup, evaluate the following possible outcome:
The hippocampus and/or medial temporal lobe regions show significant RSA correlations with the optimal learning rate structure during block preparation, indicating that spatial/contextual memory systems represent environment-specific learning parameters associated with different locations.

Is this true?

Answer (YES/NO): NO